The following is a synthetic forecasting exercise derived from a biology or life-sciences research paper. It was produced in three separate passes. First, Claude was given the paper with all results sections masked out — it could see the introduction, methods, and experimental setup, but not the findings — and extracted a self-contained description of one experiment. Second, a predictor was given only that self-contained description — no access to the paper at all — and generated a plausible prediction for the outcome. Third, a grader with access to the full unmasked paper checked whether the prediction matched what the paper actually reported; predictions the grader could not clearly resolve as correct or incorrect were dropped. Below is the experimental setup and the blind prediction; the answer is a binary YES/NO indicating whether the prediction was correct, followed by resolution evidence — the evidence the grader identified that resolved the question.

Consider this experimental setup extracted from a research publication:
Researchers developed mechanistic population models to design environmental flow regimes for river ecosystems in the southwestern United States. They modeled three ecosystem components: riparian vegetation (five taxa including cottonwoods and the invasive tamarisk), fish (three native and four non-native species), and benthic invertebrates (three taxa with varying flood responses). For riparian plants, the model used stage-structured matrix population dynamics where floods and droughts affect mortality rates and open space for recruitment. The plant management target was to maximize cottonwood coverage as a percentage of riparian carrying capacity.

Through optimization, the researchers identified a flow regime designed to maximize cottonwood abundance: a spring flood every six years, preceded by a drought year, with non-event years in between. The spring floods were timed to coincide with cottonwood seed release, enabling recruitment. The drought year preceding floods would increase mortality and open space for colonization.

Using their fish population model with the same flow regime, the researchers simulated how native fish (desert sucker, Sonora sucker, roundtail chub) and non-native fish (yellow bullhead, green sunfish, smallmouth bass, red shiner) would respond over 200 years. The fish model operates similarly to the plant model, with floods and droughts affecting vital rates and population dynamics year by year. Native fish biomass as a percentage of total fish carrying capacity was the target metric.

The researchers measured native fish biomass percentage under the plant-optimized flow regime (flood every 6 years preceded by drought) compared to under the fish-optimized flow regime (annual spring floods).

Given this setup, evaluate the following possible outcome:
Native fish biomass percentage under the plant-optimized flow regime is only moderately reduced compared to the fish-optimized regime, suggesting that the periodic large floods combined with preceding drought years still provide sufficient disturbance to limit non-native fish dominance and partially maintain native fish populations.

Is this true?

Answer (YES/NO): NO